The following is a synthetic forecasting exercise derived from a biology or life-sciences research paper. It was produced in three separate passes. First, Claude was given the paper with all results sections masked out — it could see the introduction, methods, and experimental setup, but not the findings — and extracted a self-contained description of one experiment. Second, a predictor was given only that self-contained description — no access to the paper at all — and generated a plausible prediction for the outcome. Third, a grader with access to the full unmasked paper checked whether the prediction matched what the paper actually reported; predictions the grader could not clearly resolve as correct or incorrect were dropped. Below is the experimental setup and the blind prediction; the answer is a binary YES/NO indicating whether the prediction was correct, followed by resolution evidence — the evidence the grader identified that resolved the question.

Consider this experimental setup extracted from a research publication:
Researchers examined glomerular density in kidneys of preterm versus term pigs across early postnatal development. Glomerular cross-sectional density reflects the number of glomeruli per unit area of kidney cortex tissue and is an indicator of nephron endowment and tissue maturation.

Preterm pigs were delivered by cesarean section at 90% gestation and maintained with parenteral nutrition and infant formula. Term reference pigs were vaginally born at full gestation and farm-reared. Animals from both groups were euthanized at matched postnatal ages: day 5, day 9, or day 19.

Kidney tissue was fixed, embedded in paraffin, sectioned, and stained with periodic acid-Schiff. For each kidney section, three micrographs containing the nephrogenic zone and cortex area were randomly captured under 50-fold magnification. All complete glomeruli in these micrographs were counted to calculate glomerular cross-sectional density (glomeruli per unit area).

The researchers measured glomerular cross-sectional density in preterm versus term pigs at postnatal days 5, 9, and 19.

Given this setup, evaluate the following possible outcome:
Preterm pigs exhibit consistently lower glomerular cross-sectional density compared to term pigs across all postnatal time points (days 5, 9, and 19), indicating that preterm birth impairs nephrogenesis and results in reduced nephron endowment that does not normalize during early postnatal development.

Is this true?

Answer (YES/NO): NO